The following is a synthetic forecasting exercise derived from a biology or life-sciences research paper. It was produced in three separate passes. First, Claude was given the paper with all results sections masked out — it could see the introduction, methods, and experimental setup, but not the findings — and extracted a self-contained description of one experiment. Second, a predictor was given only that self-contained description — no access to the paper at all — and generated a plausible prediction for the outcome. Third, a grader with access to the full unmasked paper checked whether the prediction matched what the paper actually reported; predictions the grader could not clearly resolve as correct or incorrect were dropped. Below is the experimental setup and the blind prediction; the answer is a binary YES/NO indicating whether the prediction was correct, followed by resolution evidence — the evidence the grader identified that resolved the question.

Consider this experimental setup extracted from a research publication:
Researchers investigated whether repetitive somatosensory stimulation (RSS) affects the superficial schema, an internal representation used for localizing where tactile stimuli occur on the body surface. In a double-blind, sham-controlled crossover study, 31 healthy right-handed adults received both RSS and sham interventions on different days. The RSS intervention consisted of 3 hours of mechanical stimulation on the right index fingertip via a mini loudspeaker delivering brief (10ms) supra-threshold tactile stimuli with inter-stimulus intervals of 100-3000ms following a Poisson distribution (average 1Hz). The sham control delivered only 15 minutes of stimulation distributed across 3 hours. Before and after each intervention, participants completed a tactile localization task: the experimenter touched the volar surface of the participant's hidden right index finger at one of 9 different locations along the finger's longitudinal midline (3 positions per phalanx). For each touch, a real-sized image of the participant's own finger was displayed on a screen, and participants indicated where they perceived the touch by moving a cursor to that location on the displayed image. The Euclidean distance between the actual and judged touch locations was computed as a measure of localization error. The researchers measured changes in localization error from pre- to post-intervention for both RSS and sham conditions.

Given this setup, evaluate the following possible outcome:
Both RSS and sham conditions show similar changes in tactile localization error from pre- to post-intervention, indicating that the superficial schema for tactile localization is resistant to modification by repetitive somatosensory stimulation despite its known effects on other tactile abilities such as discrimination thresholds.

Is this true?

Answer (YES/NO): YES